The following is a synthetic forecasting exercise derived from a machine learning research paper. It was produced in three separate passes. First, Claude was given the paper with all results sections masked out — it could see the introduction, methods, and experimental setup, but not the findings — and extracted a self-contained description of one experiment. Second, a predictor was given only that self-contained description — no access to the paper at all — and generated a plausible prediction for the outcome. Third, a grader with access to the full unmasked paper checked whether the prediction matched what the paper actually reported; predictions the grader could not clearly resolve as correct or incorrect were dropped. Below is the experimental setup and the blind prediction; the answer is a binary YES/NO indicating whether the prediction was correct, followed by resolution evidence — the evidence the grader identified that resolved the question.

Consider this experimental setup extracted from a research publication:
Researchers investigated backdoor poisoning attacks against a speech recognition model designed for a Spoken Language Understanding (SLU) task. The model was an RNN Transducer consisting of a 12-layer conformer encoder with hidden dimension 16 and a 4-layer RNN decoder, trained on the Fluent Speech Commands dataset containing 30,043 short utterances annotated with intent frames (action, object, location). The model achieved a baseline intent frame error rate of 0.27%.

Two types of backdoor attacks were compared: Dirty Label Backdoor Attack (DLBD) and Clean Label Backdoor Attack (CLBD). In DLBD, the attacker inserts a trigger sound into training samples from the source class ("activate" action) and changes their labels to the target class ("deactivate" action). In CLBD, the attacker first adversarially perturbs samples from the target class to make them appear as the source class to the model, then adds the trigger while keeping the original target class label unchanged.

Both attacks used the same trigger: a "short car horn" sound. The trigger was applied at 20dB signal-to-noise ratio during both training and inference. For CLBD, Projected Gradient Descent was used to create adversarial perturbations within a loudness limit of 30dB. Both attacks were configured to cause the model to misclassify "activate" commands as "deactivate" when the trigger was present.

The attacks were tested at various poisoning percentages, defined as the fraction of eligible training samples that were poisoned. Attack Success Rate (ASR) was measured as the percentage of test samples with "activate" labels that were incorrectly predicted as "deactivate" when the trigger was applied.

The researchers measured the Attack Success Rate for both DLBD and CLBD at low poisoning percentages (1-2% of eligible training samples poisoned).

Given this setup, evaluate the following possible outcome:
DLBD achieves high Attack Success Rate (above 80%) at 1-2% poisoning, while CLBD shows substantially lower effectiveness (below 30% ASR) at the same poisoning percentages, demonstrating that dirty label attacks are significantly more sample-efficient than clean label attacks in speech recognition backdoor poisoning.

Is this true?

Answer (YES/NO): YES